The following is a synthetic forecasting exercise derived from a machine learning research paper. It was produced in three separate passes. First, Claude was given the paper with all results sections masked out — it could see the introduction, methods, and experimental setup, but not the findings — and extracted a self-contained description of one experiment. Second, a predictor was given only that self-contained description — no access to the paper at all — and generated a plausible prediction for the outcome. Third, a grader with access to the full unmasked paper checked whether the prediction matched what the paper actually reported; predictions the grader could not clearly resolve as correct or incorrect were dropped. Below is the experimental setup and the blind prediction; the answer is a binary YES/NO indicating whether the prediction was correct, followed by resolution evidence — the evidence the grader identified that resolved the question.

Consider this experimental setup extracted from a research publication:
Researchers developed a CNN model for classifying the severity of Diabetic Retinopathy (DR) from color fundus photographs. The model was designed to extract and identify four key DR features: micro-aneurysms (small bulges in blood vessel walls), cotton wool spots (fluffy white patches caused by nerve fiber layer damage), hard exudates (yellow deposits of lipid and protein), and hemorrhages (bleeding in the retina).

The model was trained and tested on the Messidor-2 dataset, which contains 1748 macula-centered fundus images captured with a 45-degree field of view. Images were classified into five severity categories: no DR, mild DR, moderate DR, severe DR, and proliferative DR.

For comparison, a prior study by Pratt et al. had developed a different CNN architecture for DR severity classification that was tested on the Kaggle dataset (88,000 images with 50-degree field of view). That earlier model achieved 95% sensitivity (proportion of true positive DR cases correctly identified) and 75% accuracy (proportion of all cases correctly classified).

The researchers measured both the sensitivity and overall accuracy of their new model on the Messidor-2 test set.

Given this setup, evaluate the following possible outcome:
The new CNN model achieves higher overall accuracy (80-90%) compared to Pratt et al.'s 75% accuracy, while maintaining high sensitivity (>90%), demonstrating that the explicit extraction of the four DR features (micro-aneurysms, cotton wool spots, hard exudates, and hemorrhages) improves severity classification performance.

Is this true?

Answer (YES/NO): NO